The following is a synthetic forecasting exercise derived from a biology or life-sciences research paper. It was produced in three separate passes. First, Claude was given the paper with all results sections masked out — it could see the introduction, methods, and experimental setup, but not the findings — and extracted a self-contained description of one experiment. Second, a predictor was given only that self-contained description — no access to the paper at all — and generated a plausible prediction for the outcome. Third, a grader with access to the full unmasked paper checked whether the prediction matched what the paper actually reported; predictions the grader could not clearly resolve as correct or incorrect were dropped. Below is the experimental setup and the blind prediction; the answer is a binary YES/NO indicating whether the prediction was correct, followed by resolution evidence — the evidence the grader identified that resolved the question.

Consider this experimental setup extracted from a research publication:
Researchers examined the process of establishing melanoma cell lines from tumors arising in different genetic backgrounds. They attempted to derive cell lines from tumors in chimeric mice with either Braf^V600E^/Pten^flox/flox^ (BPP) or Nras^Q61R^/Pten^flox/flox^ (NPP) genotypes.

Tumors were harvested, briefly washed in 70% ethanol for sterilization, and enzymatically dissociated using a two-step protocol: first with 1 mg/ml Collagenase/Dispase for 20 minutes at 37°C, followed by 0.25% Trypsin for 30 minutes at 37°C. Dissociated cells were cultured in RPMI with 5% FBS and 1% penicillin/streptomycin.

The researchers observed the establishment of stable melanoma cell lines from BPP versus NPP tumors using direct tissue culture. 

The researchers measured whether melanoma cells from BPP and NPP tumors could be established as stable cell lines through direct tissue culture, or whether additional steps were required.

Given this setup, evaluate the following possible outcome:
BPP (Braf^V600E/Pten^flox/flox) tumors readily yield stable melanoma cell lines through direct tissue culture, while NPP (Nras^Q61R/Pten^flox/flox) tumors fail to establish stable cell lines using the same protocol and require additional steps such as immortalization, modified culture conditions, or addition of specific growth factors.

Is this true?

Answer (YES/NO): NO